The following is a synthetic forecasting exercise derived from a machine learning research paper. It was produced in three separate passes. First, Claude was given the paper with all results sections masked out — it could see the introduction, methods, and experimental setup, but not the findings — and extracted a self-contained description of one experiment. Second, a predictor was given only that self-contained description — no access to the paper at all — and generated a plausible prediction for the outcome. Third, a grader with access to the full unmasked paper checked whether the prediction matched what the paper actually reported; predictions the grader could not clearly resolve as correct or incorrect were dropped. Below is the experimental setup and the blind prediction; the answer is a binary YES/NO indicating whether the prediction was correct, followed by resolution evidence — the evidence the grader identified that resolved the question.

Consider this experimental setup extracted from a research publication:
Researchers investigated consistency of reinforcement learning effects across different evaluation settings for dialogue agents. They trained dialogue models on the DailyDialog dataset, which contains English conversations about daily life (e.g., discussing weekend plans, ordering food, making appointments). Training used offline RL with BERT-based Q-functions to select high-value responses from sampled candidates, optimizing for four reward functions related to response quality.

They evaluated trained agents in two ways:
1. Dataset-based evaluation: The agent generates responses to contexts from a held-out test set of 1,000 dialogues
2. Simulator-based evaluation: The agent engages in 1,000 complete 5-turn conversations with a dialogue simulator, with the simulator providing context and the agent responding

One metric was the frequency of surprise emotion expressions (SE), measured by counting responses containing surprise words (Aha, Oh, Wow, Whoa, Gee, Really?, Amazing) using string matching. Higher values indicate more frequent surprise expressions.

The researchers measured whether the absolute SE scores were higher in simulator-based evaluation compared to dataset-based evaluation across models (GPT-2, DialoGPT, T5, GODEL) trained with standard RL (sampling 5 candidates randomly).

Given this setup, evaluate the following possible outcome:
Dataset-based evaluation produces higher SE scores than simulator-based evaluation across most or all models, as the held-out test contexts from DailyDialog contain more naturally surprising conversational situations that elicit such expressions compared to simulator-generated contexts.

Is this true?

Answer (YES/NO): NO